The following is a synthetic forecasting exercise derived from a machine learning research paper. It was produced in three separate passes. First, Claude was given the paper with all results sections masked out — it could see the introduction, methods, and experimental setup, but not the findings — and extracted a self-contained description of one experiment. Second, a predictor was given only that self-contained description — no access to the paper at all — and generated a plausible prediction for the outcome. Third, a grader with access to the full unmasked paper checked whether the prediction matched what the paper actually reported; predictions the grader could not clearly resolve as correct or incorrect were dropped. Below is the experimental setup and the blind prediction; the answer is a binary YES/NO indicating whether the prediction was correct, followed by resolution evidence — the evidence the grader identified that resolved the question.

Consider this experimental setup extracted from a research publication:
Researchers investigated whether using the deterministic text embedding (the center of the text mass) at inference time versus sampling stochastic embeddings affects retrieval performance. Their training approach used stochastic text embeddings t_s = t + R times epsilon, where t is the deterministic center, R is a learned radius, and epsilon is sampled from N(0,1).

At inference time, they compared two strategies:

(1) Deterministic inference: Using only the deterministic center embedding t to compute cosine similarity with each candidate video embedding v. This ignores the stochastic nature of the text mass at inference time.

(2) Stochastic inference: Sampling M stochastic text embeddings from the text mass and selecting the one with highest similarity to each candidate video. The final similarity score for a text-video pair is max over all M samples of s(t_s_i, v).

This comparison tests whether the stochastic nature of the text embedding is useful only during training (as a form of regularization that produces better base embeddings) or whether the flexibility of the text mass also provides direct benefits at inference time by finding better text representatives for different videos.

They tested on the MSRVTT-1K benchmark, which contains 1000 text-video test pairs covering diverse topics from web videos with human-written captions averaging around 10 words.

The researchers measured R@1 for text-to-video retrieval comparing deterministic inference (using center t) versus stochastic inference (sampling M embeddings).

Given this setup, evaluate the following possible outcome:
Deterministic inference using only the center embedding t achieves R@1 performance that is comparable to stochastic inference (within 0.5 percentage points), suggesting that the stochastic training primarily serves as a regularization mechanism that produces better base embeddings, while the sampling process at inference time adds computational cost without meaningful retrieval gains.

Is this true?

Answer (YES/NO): NO